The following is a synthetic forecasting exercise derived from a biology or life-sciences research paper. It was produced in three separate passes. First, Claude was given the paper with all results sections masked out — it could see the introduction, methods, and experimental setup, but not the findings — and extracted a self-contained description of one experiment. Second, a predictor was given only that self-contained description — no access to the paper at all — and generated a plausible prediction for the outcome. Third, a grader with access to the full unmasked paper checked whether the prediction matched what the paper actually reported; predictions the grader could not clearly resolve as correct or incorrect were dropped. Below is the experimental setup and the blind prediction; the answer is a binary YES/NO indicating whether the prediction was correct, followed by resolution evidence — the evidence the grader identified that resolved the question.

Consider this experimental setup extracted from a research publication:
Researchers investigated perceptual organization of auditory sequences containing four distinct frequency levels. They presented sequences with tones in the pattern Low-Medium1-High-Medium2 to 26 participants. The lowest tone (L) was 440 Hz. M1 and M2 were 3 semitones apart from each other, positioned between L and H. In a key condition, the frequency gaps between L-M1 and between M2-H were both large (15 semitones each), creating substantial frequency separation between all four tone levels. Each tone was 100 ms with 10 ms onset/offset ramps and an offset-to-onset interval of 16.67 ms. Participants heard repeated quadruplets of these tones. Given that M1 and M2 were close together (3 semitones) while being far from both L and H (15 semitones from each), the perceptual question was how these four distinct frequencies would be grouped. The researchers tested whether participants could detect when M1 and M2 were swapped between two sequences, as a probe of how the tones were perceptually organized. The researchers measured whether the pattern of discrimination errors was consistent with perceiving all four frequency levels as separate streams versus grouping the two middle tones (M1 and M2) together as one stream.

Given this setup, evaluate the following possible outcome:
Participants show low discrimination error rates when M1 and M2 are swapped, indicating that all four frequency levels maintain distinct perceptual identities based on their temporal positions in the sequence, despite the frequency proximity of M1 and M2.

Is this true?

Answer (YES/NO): NO